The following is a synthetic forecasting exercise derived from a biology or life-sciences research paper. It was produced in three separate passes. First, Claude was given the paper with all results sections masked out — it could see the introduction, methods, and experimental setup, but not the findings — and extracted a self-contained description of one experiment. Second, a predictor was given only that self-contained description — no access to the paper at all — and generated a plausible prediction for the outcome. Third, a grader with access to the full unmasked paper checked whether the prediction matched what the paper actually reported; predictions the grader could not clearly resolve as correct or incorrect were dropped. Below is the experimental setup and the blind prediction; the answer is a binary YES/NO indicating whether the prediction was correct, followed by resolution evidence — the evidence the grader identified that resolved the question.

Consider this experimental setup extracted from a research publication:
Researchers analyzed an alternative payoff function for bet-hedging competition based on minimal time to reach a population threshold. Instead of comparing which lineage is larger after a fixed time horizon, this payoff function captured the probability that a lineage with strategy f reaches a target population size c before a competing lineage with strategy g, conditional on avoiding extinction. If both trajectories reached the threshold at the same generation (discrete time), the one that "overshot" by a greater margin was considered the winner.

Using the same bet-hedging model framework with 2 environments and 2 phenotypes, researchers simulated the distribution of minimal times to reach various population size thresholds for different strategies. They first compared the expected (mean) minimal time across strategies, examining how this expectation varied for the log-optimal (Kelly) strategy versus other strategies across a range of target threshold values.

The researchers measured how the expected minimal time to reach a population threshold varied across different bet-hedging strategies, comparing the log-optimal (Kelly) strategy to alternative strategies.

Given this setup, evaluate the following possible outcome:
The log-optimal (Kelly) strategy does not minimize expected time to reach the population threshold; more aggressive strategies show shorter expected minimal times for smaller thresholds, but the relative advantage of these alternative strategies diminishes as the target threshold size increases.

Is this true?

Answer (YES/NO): NO